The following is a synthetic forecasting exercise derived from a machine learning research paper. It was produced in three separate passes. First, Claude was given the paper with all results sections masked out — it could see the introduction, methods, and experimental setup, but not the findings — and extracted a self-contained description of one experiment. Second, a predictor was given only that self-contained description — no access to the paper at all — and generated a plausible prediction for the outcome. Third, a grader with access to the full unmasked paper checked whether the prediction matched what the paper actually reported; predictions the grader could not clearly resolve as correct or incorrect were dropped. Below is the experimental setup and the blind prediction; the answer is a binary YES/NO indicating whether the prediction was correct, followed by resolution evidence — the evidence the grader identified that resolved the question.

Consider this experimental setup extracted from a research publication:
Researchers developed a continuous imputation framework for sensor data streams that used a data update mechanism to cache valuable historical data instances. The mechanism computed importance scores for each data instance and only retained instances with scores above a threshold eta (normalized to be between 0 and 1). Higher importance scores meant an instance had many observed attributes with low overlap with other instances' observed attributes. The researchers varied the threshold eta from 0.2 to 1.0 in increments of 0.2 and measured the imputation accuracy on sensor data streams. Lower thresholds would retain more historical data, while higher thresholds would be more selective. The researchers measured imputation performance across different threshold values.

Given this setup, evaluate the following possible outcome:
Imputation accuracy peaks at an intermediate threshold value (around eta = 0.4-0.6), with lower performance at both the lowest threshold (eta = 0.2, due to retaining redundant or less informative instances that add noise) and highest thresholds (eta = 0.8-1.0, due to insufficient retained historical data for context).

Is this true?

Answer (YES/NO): NO